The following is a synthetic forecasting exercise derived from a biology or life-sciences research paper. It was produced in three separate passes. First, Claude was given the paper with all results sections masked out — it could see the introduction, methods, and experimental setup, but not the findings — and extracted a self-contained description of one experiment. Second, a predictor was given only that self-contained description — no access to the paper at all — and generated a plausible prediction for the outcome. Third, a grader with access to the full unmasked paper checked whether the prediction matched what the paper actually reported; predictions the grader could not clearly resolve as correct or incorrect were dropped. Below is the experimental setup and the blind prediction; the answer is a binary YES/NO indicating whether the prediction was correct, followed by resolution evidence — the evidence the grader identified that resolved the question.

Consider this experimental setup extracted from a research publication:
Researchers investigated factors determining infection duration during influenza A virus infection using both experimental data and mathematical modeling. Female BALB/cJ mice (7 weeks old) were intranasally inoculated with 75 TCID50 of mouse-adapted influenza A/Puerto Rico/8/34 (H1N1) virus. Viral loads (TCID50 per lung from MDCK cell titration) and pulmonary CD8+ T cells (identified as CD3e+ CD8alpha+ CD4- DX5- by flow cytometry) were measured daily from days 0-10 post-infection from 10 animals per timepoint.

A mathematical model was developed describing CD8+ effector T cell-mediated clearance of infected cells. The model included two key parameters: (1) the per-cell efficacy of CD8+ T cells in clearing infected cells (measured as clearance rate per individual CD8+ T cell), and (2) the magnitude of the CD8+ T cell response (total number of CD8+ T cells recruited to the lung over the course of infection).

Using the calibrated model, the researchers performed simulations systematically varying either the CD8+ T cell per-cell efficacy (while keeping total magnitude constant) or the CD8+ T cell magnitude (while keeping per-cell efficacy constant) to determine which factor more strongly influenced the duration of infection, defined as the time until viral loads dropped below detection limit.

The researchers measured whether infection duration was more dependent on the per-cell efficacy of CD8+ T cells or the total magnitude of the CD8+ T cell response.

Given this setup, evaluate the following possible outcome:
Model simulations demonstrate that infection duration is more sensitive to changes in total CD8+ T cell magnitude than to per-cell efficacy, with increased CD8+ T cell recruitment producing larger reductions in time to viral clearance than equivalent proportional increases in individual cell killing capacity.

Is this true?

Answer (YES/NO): NO